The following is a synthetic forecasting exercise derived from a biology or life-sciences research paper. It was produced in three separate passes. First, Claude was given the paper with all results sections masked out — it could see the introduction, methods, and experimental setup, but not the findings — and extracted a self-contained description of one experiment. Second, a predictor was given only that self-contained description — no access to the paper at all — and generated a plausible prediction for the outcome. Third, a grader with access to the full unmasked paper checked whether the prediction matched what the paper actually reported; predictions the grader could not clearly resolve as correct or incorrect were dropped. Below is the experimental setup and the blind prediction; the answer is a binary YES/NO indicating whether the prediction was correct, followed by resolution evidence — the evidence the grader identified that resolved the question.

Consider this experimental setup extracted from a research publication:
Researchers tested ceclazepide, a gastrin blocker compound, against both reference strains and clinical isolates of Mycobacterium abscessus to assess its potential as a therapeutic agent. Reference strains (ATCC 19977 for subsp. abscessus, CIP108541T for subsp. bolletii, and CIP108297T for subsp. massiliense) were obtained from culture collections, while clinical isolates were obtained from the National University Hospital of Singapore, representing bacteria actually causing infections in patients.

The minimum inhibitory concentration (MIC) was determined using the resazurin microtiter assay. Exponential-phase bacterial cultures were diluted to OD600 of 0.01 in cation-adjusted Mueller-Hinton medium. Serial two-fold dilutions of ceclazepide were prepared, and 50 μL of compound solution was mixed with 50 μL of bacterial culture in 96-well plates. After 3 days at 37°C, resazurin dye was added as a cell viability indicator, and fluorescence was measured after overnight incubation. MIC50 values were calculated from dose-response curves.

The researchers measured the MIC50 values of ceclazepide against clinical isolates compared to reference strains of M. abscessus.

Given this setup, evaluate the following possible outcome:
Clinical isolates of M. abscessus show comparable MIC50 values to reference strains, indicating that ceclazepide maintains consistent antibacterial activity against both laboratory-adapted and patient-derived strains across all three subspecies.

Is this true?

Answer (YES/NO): YES